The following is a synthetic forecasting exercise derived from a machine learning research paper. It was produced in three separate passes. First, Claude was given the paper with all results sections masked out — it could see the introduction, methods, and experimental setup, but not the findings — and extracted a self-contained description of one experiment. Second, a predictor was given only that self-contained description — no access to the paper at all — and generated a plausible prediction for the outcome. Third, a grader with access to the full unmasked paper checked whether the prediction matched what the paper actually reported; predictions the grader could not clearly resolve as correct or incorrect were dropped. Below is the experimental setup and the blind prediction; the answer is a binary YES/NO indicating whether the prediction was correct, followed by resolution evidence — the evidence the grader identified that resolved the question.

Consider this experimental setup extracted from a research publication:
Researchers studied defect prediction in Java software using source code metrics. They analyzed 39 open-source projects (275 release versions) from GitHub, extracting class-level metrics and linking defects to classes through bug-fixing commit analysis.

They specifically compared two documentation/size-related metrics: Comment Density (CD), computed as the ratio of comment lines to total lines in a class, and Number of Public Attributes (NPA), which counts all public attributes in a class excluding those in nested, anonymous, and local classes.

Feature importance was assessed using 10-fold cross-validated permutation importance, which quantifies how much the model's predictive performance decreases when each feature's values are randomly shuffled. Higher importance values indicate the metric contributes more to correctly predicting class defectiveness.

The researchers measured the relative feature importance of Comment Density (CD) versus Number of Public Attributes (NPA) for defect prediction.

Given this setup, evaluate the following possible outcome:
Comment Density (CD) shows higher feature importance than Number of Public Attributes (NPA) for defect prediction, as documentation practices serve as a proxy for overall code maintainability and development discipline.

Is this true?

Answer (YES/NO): NO